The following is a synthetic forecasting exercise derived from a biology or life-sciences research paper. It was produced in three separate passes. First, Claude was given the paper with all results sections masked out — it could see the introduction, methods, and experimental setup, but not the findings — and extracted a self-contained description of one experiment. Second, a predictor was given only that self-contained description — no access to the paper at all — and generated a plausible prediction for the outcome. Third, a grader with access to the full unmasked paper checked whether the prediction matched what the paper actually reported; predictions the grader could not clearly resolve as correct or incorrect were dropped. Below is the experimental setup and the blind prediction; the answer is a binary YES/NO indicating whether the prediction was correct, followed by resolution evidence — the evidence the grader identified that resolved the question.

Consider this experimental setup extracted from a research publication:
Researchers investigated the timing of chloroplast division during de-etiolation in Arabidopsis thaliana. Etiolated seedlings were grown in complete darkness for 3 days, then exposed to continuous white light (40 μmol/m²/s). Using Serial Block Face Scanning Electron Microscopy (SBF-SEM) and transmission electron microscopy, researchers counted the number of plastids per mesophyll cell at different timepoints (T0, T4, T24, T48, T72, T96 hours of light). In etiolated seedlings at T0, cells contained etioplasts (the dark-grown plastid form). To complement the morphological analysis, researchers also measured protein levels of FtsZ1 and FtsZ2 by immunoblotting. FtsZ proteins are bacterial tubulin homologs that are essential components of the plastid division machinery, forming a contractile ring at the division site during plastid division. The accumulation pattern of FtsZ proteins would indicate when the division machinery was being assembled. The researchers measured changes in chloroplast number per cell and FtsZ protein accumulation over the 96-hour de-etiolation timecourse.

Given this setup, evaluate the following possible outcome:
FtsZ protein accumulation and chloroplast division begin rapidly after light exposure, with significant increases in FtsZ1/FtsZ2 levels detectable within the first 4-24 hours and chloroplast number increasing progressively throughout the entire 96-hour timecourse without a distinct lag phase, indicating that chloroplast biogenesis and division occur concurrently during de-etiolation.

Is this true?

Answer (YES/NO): NO